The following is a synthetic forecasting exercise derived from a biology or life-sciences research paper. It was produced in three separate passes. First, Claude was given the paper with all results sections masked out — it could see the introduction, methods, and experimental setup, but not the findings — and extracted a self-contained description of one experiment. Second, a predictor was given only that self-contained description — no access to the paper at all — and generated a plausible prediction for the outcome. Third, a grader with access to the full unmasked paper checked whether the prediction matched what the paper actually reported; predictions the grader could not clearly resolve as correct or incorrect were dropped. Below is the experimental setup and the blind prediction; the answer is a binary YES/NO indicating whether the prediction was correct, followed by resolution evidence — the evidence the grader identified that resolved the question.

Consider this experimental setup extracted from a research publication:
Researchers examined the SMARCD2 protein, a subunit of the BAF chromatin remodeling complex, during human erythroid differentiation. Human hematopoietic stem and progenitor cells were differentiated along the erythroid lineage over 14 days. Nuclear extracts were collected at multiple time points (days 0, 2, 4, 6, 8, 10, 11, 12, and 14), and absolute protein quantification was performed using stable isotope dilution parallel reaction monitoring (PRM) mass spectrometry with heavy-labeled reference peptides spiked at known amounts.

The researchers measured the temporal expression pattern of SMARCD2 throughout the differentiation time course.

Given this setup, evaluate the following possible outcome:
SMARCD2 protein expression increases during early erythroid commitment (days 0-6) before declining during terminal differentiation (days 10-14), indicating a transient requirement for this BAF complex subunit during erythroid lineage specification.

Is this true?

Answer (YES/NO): NO